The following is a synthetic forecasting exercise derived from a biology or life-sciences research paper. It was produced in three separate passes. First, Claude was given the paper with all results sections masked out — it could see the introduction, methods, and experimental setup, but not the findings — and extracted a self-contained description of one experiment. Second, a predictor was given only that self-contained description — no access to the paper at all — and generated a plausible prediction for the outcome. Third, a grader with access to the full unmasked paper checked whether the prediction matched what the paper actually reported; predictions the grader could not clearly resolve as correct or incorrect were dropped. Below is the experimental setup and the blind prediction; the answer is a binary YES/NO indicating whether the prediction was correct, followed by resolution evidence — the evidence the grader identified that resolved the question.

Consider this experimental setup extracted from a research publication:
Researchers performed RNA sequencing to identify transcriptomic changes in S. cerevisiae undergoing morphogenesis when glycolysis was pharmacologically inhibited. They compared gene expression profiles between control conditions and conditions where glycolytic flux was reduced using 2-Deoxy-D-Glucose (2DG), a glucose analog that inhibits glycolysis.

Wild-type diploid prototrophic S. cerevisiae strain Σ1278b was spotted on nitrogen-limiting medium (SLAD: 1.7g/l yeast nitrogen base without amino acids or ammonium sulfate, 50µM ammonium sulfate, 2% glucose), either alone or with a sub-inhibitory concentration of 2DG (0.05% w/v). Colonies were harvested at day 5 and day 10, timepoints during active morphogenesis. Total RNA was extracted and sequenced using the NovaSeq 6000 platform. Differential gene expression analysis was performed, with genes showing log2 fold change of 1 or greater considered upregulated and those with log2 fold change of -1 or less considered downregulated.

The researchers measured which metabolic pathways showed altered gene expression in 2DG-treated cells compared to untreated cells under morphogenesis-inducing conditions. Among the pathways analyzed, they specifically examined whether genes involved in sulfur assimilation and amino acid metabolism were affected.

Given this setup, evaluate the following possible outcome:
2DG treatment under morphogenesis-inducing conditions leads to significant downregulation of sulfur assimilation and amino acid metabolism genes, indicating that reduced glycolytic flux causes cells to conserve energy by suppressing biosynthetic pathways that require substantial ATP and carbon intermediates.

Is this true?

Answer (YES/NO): NO